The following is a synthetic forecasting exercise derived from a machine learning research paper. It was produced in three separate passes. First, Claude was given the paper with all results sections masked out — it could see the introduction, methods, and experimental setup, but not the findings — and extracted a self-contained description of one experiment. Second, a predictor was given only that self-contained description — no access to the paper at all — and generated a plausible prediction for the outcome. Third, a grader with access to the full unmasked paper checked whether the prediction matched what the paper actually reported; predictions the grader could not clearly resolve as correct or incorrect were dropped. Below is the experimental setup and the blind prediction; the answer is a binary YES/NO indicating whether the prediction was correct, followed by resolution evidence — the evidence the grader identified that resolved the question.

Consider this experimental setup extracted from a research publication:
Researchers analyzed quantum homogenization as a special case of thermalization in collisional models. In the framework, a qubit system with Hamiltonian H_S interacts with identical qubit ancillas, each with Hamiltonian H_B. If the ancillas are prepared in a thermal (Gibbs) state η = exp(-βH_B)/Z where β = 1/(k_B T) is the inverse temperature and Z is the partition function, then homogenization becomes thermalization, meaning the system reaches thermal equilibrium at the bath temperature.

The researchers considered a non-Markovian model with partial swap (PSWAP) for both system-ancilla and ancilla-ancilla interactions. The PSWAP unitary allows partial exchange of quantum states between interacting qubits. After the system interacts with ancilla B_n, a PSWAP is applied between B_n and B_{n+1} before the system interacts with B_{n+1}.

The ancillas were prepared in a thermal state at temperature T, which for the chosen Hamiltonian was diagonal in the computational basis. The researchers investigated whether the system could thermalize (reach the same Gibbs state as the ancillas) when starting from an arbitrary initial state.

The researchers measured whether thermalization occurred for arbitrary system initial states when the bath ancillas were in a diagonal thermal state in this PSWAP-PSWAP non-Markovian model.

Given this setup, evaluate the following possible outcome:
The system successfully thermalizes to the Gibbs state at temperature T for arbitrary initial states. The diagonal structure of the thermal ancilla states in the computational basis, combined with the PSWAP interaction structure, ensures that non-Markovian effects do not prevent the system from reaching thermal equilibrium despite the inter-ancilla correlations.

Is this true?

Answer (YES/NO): YES